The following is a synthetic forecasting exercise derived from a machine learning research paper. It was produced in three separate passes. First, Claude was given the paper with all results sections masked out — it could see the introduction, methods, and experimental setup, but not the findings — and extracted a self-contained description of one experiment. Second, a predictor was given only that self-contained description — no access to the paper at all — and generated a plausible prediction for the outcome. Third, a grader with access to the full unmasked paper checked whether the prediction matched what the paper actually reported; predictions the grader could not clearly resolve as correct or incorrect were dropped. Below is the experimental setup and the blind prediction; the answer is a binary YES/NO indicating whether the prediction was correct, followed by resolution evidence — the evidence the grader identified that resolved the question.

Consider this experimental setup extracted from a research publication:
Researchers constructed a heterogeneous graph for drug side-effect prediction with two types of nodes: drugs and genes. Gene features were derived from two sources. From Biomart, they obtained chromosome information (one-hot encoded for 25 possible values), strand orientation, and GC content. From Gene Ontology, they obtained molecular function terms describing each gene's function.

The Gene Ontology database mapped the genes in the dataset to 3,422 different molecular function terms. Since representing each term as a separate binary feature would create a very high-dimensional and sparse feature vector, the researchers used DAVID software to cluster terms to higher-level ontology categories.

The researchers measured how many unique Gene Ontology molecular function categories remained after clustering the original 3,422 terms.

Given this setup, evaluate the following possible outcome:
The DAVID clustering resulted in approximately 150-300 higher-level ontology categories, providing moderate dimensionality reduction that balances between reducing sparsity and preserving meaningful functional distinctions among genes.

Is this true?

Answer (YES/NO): NO